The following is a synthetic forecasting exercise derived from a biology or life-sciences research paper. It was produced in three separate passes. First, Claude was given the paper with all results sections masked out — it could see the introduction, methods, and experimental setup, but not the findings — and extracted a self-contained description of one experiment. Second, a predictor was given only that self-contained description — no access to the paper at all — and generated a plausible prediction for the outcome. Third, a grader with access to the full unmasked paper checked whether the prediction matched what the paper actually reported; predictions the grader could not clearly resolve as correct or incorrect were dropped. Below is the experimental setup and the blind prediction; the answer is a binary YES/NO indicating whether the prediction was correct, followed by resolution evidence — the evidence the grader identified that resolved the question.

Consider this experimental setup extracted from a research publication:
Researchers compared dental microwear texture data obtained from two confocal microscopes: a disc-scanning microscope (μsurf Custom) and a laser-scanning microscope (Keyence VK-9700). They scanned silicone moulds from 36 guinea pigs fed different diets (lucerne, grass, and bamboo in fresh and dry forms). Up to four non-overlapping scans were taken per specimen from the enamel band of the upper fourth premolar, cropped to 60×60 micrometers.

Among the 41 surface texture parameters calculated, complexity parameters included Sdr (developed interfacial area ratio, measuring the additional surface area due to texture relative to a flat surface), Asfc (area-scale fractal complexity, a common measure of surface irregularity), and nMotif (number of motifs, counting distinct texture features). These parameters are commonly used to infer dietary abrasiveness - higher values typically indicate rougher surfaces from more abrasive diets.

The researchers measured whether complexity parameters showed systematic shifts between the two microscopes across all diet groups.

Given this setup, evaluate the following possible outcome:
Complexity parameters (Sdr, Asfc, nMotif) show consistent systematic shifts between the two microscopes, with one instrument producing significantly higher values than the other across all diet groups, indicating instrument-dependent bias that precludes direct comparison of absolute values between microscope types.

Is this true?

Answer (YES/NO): NO